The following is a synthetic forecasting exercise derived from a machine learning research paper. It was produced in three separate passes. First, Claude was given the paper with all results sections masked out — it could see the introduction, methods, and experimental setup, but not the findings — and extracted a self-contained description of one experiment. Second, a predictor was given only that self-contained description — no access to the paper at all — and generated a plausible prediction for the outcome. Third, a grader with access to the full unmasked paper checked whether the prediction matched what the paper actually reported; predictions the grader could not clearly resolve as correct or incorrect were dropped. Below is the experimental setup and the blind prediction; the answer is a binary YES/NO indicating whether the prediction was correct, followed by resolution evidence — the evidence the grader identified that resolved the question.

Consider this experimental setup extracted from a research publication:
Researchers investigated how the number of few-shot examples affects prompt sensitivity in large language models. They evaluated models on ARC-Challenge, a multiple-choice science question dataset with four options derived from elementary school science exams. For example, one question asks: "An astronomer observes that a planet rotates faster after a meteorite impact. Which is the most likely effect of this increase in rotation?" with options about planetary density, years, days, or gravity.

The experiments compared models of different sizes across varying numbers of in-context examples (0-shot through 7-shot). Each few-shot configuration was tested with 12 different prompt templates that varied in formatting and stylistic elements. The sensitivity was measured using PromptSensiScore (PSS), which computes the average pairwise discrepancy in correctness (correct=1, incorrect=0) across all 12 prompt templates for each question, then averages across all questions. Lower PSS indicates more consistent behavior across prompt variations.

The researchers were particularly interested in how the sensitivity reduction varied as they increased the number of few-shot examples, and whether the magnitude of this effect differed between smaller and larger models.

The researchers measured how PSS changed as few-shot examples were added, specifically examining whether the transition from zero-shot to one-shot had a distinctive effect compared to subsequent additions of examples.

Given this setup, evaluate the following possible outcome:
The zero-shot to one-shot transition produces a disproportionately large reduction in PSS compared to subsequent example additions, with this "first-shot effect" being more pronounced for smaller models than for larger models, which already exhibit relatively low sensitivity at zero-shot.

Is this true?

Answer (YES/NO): NO